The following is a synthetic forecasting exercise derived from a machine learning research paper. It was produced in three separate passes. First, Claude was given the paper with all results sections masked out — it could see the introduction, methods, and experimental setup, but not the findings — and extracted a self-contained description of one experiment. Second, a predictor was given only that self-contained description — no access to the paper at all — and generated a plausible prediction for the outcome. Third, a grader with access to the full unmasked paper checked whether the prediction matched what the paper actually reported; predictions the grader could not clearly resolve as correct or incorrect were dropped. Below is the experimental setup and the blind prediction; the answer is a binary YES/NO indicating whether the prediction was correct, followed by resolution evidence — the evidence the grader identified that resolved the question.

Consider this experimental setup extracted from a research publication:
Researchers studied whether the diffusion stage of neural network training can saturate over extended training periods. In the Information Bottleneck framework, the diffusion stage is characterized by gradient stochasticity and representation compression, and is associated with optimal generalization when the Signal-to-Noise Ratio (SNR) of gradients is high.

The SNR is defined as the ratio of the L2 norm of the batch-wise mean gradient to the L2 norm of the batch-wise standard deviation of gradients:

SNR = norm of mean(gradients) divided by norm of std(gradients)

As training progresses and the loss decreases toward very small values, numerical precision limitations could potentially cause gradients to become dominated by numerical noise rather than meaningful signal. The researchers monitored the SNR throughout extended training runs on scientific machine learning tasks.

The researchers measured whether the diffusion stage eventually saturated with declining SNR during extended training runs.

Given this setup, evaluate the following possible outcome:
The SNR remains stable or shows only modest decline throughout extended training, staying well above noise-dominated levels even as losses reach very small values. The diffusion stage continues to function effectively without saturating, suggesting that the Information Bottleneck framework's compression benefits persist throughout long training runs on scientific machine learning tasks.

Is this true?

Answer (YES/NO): NO